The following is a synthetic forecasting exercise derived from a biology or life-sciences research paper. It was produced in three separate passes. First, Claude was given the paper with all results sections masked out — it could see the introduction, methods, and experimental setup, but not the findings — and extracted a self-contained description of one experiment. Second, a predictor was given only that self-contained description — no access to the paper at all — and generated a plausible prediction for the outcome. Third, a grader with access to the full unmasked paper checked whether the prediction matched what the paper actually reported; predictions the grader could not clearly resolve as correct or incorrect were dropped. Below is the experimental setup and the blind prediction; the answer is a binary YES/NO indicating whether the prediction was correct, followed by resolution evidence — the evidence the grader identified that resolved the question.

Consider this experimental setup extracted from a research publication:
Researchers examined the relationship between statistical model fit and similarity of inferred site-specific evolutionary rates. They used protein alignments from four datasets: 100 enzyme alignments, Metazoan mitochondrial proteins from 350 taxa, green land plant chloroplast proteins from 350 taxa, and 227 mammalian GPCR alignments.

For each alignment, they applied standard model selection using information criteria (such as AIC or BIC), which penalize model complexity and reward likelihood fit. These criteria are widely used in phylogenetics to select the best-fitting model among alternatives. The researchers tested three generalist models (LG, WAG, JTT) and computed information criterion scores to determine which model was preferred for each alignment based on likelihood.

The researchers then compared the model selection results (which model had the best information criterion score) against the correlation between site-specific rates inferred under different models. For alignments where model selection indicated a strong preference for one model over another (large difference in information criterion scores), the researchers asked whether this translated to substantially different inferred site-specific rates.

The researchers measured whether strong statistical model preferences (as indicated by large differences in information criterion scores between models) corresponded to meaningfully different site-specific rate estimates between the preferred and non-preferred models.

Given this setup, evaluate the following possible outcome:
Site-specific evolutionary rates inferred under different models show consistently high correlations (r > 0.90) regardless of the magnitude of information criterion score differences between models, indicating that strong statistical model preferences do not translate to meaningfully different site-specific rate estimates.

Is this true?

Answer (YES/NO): YES